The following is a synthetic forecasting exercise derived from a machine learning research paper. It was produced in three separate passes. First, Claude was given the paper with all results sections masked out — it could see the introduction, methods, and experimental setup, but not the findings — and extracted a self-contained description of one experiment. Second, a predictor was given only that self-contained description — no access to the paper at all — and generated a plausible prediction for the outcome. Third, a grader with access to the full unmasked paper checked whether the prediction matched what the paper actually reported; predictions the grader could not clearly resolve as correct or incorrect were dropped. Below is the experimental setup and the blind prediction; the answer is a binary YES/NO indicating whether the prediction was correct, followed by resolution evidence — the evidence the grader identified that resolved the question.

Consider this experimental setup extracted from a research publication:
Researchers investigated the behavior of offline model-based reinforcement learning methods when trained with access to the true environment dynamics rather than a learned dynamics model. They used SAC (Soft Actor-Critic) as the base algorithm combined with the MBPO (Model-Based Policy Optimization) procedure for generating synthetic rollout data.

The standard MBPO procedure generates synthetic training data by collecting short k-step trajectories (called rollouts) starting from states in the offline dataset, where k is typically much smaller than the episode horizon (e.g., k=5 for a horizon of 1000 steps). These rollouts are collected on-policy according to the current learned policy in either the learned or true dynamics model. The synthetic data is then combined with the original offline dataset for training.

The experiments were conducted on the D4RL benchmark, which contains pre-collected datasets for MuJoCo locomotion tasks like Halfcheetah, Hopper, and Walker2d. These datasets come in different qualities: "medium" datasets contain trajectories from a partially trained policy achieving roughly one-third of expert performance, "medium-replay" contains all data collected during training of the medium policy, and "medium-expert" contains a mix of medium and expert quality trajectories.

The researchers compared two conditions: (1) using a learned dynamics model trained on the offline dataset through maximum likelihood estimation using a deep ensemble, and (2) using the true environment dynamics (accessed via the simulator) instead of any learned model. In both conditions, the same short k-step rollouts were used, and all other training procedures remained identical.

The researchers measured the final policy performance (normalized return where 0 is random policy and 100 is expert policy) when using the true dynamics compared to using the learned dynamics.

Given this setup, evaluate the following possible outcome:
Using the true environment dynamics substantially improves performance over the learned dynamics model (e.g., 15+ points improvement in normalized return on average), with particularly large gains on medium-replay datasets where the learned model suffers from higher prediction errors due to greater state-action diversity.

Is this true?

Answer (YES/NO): NO